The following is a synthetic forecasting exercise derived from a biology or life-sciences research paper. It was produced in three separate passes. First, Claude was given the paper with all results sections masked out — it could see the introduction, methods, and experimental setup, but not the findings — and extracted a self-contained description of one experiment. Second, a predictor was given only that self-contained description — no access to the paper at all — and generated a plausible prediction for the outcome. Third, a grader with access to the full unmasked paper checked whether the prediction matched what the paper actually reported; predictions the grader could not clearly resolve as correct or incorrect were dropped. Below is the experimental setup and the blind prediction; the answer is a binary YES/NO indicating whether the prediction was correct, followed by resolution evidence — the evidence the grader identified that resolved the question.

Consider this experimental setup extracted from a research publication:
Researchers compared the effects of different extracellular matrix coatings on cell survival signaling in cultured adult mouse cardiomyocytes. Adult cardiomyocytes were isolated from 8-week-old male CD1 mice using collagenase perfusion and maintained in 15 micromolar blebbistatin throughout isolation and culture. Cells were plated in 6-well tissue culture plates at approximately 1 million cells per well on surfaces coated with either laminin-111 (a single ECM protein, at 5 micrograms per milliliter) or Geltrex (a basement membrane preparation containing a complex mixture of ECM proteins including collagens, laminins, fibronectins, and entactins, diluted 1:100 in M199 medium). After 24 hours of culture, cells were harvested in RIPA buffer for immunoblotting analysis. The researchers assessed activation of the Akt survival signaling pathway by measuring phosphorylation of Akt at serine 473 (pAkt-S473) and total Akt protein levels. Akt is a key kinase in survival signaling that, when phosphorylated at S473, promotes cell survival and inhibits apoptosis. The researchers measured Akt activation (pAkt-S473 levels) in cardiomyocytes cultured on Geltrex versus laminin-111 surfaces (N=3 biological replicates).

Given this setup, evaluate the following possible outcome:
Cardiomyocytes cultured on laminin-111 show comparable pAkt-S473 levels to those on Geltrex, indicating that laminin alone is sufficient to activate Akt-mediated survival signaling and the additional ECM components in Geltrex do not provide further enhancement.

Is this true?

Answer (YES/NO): NO